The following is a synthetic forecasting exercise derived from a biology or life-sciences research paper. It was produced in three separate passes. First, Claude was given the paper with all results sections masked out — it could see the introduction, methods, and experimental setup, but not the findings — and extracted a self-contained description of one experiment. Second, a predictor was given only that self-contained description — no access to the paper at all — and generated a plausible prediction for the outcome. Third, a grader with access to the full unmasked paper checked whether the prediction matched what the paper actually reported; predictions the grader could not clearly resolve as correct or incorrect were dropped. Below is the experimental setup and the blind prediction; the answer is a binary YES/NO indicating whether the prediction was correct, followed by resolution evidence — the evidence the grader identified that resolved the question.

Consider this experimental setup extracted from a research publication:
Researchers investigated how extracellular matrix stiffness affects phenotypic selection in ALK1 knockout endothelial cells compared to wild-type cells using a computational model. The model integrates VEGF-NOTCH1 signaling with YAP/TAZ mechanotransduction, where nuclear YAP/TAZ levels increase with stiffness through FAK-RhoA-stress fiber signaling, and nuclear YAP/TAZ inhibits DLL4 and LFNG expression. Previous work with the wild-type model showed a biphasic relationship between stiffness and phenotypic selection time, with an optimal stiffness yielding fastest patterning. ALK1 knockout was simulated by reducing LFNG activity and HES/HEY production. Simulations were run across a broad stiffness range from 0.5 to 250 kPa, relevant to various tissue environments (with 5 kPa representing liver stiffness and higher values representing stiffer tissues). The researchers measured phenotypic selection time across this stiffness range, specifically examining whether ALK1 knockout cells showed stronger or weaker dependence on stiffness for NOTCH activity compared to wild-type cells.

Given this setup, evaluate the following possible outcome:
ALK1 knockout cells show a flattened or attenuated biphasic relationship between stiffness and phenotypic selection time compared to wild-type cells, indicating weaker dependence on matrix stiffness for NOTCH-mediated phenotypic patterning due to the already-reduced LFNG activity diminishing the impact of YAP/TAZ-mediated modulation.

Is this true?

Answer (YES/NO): NO